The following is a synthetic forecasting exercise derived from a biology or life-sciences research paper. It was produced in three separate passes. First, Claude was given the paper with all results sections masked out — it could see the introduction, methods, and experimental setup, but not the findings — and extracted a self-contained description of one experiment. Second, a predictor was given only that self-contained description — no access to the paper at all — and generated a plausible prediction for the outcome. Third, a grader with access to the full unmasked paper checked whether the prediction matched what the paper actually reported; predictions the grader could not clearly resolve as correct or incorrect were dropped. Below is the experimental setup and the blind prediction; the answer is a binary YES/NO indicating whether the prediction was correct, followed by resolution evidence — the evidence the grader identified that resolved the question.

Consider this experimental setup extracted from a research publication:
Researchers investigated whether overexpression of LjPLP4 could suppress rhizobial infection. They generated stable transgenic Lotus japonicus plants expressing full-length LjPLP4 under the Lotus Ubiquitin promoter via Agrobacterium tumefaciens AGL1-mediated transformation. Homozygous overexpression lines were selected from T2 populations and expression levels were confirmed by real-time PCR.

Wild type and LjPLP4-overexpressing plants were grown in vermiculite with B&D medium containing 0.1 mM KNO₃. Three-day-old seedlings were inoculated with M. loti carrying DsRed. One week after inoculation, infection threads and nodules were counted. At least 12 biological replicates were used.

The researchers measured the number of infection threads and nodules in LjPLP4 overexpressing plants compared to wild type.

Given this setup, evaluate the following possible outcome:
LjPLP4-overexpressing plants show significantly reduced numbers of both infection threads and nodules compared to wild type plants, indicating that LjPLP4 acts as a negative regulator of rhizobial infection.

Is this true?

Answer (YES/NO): NO